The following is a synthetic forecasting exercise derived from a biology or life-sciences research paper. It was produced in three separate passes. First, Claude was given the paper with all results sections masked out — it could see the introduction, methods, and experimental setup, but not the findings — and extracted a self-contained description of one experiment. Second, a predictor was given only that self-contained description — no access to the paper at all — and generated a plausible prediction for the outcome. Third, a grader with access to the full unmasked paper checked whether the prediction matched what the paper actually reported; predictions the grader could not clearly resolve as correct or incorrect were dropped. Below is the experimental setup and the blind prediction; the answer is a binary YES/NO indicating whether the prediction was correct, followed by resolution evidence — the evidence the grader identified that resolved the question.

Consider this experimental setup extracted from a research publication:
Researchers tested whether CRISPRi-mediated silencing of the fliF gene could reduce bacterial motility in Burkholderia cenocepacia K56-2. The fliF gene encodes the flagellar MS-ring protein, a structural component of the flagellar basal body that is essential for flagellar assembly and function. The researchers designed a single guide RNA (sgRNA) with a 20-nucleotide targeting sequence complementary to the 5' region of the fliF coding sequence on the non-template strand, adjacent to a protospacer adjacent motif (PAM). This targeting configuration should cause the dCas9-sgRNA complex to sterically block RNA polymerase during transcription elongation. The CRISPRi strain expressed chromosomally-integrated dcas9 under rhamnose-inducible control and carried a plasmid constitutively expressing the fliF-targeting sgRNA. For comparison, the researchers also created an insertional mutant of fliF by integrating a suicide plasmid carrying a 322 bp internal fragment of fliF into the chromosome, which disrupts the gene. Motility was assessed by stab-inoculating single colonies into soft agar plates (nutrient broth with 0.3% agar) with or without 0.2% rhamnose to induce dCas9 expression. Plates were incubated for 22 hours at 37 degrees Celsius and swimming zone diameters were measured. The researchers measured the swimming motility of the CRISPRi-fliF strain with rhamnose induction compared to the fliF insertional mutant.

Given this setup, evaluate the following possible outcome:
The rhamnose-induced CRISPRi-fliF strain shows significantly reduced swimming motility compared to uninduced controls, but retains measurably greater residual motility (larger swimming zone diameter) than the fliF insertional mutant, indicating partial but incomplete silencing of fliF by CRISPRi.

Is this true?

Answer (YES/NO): YES